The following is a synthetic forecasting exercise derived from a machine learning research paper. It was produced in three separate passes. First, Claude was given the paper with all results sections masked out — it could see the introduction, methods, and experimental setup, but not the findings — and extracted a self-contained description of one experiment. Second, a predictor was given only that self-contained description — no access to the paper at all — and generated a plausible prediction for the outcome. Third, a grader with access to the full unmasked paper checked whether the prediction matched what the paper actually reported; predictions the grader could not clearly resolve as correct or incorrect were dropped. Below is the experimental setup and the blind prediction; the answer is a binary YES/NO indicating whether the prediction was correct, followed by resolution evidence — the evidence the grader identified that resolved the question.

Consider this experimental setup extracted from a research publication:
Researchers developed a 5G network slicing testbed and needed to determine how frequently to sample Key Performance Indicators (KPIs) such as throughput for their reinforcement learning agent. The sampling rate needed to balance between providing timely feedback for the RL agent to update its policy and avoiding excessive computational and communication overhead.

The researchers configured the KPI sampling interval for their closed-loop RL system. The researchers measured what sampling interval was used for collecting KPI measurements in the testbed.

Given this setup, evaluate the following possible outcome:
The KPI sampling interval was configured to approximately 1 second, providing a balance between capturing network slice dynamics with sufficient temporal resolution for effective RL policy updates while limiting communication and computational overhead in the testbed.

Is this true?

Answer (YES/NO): NO